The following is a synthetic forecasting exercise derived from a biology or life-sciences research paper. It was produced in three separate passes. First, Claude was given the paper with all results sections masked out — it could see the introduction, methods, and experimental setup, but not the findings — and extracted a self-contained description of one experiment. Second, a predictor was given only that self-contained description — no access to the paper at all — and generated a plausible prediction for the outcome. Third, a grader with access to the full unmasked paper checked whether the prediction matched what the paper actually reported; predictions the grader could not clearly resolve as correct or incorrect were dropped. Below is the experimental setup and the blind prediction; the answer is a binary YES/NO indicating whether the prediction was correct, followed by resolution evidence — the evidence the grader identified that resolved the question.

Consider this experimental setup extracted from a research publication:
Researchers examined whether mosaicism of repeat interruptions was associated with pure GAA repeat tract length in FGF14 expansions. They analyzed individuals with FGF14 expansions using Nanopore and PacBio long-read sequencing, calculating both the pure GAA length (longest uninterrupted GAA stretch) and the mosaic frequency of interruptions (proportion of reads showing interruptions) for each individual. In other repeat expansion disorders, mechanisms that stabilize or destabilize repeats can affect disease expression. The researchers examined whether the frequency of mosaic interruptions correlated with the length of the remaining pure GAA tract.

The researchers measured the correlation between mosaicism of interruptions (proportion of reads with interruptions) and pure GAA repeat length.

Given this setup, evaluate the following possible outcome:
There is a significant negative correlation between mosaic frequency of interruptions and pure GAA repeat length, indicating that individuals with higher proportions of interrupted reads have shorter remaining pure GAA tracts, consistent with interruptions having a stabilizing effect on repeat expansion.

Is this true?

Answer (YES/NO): YES